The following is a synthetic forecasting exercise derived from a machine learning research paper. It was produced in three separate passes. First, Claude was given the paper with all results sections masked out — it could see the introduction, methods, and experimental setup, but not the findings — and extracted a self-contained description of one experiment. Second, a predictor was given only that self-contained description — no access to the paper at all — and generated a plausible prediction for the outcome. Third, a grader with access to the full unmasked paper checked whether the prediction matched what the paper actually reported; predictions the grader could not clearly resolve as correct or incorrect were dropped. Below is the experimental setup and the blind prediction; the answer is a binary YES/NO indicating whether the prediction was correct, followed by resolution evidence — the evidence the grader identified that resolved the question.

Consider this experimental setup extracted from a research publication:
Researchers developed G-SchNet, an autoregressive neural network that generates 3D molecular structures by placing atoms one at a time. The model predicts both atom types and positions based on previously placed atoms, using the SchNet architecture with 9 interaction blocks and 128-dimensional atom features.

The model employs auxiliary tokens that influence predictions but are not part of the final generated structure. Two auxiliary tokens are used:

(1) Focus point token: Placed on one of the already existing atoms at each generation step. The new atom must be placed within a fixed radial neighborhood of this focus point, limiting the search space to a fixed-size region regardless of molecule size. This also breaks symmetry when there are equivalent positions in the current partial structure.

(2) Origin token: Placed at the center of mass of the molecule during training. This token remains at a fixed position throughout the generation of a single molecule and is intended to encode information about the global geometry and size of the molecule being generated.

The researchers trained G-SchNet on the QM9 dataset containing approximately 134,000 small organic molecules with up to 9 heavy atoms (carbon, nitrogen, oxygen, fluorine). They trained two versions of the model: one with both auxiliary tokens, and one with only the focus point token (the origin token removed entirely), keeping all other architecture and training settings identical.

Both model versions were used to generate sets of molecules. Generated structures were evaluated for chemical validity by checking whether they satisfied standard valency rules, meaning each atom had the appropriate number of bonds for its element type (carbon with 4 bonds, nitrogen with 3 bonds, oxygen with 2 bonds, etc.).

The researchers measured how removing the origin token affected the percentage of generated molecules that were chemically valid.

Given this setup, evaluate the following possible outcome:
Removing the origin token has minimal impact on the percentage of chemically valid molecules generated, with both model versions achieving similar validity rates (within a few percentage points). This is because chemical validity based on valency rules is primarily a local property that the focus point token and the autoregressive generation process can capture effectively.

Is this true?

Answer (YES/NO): NO